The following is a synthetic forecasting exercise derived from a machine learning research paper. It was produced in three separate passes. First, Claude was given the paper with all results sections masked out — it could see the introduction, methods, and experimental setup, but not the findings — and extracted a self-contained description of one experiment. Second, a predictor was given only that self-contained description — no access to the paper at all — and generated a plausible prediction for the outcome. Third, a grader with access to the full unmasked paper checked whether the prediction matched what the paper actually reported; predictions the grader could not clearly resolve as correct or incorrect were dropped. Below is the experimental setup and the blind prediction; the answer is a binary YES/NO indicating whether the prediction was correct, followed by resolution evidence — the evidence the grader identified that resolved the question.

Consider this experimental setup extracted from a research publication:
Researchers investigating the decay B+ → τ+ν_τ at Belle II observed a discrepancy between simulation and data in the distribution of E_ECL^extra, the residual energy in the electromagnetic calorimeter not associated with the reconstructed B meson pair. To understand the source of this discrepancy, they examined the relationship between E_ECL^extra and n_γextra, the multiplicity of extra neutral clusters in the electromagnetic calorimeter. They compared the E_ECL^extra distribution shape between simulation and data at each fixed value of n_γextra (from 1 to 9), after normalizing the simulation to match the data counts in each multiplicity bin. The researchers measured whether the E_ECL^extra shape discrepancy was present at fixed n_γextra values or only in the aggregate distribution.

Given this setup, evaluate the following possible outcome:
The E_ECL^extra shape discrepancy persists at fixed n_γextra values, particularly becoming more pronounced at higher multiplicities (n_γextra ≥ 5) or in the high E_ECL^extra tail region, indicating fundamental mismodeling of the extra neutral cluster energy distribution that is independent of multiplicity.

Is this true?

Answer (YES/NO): NO